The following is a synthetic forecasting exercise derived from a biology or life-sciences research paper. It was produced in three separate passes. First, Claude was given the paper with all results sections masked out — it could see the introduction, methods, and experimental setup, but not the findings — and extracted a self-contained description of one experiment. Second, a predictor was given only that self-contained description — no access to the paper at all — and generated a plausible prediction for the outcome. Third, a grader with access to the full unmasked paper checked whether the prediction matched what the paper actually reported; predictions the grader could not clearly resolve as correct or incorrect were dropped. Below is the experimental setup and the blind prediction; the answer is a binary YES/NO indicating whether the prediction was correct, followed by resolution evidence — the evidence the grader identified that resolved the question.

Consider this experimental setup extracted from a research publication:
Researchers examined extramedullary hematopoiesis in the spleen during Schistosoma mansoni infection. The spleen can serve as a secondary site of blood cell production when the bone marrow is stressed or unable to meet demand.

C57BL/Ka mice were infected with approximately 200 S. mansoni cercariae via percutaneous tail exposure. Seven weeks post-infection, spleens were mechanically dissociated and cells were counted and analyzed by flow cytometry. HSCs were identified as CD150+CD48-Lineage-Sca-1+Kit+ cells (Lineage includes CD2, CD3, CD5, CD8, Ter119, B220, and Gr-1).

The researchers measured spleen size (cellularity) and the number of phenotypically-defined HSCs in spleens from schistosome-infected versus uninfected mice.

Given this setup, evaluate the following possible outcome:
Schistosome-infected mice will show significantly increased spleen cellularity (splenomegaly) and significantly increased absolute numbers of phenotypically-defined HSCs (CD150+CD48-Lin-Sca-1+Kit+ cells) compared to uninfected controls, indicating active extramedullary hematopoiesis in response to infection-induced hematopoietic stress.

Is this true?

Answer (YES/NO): NO